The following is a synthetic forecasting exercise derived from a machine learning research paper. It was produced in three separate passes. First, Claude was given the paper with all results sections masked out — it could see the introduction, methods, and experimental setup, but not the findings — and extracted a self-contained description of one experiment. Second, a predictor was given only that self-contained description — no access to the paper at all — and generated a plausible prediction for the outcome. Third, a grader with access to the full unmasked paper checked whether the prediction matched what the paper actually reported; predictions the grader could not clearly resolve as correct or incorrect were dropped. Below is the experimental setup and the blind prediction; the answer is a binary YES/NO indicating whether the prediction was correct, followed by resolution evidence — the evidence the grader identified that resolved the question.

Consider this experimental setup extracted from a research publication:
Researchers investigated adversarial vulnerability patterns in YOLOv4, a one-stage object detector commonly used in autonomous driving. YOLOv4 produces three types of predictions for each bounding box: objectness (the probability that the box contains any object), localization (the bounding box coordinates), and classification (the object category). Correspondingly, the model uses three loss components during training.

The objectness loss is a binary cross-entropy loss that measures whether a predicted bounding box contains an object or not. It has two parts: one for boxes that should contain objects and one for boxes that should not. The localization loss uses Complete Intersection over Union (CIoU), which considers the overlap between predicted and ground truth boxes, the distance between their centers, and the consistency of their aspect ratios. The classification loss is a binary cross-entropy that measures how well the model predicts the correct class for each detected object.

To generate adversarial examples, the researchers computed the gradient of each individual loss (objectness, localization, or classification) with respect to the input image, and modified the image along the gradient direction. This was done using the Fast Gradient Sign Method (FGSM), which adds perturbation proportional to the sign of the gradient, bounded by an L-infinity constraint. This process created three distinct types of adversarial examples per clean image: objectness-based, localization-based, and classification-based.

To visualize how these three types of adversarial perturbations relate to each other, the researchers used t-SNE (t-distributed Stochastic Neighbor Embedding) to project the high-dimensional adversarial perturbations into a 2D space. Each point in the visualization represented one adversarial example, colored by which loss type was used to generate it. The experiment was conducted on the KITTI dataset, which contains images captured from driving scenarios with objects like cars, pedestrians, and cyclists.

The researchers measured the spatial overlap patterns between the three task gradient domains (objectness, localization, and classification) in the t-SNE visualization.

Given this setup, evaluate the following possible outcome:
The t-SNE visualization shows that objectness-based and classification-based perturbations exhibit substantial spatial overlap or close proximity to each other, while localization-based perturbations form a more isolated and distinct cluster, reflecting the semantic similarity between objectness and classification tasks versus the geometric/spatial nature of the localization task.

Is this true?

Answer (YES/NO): NO